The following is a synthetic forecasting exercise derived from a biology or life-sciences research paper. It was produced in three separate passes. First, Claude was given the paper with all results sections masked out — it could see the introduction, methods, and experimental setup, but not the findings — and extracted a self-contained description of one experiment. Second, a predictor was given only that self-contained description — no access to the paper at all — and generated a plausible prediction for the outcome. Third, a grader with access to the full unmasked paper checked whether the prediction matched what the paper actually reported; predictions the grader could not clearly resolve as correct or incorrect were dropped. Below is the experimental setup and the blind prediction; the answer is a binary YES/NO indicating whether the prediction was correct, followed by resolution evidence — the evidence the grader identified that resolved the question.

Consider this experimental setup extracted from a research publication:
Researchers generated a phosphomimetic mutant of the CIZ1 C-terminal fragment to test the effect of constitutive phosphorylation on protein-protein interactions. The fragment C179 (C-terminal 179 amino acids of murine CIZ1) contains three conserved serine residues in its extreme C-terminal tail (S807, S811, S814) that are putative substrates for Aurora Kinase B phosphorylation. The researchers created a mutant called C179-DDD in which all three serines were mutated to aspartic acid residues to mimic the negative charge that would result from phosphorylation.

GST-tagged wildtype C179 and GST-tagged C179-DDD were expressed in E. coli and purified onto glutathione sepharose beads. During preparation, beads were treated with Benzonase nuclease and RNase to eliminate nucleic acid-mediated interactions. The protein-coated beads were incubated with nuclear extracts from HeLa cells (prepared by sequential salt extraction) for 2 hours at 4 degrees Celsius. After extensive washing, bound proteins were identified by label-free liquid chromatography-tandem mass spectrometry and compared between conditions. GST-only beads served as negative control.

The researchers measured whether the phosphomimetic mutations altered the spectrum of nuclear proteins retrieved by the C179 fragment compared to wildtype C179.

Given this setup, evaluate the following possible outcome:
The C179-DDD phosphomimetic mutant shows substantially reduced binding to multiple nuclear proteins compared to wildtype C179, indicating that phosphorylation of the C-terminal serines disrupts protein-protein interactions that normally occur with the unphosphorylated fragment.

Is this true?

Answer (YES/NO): NO